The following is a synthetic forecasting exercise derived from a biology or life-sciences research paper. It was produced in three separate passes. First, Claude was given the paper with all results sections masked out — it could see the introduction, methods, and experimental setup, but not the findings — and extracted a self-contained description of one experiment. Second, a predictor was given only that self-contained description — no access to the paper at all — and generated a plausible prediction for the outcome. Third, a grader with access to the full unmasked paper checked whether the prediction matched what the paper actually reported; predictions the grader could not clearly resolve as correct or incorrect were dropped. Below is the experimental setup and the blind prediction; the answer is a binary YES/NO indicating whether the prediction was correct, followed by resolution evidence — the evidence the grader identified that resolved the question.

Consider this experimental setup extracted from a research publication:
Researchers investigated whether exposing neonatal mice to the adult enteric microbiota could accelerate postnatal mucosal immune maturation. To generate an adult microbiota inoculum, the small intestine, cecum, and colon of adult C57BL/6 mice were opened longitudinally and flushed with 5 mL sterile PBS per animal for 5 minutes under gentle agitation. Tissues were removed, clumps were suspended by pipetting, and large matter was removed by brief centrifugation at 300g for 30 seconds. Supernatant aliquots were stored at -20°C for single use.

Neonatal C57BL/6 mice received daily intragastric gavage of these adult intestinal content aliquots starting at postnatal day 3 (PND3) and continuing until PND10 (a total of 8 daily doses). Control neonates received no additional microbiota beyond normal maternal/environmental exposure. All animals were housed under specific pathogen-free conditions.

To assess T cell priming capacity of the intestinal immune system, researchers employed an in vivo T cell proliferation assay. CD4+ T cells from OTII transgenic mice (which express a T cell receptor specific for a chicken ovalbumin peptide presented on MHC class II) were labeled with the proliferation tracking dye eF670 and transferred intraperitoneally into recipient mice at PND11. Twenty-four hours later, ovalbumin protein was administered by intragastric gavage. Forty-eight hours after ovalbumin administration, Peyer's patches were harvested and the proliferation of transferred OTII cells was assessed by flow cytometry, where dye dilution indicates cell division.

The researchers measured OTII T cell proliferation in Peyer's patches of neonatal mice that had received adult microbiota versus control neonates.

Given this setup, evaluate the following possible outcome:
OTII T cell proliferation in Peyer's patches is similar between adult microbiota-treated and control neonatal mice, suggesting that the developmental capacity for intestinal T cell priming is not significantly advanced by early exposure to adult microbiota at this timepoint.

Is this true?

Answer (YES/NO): YES